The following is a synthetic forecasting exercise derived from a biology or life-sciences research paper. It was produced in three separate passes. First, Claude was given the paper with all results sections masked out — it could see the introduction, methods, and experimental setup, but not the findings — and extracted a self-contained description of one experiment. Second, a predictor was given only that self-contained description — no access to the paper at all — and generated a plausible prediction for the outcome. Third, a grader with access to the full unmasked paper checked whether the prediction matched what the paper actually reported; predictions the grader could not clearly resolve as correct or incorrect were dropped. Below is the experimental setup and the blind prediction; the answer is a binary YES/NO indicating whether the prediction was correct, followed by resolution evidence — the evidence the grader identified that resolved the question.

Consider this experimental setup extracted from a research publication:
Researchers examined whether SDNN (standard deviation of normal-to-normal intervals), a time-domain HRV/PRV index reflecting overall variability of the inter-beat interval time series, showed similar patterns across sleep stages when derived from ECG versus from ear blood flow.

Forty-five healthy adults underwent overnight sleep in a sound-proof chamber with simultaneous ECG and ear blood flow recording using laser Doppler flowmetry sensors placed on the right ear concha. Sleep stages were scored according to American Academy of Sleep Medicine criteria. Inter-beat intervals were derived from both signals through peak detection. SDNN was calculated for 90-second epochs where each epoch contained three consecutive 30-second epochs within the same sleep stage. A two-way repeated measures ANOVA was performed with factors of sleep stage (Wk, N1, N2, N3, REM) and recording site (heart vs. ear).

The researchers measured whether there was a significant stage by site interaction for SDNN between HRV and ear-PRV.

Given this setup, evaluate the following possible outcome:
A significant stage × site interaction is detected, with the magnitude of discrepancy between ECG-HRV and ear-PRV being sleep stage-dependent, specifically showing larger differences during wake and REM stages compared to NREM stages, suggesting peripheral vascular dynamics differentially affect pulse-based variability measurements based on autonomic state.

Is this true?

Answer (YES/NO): NO